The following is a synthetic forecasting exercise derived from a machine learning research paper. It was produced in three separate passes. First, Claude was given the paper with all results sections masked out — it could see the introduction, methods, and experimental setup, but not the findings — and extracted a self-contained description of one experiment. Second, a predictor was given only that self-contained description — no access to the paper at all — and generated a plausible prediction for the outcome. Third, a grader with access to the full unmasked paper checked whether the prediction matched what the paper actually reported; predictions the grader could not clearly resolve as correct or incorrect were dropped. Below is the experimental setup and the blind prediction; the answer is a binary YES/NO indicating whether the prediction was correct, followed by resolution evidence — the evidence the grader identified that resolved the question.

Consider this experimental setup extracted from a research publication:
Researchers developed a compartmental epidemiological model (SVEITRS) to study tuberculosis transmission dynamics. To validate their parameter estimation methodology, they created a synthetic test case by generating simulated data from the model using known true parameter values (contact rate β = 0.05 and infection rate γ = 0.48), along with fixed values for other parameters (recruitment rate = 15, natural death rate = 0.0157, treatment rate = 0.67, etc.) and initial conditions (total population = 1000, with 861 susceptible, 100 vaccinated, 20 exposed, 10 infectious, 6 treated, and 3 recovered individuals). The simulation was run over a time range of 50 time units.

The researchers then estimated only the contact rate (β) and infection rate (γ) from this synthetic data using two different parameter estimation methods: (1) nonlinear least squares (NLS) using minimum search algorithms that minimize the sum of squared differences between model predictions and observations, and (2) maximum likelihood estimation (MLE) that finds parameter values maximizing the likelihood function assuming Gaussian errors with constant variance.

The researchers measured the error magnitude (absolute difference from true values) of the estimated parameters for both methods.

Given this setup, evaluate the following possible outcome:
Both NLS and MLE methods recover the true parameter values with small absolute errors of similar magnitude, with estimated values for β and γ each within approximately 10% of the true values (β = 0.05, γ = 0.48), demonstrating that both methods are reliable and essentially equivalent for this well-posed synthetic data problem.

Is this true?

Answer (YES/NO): NO